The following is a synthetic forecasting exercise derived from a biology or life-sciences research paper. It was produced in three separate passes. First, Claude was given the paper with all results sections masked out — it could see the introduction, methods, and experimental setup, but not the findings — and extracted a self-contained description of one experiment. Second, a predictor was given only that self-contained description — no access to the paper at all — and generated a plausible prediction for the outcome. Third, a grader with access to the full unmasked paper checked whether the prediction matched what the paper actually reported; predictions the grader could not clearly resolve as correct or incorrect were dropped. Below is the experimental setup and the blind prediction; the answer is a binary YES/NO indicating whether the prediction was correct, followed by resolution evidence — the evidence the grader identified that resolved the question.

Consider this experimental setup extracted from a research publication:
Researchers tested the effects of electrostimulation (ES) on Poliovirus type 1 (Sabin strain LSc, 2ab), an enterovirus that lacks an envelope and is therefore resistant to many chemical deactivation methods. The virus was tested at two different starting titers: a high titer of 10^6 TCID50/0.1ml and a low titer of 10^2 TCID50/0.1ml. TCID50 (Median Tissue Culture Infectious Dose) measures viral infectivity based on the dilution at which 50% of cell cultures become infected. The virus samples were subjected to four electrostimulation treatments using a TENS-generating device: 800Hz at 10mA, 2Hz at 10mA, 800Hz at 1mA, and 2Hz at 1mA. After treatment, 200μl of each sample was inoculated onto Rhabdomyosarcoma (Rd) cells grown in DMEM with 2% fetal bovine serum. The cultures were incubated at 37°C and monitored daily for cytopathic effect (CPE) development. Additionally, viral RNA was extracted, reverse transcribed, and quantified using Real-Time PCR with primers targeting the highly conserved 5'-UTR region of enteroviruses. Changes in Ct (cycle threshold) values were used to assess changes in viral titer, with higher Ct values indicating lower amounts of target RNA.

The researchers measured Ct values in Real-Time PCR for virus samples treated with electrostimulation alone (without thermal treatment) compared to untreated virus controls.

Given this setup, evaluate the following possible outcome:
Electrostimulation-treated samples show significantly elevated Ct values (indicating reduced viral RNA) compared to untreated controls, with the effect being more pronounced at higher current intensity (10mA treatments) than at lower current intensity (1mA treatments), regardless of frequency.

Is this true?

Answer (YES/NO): NO